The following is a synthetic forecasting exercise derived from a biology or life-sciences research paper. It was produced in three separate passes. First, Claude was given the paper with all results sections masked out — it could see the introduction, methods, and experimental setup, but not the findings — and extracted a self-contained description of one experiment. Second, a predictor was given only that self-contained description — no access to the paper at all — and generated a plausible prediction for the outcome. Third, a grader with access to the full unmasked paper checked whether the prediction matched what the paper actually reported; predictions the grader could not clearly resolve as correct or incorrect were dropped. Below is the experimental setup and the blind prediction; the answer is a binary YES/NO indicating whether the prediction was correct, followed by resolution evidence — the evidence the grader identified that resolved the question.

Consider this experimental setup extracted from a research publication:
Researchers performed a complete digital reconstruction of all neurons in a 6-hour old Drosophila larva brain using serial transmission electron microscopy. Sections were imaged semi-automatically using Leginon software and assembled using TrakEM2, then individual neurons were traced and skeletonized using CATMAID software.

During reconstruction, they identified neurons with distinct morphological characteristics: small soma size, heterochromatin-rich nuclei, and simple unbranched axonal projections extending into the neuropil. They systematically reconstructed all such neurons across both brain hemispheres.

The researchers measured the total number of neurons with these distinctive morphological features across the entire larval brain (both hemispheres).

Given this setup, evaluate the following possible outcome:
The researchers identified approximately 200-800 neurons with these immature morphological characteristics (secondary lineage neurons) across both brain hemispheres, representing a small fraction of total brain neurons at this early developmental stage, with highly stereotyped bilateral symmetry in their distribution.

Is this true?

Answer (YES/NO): NO